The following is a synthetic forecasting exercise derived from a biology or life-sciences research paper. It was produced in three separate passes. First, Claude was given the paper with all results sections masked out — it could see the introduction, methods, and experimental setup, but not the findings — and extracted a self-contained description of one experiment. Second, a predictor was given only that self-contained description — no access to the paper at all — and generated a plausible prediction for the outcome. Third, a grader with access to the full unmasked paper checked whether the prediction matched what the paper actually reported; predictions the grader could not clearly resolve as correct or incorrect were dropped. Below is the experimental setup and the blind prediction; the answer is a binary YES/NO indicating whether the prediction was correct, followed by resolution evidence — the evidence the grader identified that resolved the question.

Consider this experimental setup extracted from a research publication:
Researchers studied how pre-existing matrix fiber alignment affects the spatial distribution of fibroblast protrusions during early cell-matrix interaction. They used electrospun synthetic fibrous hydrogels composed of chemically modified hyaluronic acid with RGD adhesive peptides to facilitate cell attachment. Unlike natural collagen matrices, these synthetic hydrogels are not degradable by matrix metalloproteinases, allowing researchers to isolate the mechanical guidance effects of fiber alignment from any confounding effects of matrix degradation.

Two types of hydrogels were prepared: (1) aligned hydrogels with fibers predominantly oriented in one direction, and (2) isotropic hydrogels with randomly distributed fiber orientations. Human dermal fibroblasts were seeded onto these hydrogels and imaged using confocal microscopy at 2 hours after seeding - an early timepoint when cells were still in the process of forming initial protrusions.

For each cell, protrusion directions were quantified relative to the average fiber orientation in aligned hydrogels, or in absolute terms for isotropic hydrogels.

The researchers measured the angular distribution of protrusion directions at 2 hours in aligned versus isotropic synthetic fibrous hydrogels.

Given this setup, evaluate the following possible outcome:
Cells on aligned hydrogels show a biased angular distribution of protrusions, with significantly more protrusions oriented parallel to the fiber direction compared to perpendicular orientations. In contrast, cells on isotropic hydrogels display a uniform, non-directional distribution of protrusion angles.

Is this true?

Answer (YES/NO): YES